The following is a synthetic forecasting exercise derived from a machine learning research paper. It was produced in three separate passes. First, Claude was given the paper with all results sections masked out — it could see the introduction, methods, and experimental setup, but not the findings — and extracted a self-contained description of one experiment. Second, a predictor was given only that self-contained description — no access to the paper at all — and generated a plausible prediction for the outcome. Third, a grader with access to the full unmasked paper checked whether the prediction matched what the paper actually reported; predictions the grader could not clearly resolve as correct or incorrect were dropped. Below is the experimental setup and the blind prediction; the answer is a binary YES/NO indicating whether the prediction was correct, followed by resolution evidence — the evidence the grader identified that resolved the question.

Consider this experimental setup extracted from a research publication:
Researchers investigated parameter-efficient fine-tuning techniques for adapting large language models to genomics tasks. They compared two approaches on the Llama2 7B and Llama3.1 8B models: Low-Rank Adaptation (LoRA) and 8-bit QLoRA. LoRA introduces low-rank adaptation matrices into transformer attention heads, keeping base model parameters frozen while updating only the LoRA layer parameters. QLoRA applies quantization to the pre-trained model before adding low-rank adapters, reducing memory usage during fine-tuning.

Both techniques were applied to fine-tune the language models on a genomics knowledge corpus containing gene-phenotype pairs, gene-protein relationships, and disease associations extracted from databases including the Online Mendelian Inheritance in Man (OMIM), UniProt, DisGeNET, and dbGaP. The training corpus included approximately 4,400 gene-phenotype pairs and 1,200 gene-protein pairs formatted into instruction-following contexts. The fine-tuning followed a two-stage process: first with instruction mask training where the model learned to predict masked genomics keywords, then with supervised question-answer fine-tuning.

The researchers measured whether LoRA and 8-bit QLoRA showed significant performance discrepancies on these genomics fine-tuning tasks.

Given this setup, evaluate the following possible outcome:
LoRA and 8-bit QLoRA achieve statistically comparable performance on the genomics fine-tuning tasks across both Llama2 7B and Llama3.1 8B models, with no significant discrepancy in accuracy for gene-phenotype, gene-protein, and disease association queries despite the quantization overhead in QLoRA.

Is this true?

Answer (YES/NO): YES